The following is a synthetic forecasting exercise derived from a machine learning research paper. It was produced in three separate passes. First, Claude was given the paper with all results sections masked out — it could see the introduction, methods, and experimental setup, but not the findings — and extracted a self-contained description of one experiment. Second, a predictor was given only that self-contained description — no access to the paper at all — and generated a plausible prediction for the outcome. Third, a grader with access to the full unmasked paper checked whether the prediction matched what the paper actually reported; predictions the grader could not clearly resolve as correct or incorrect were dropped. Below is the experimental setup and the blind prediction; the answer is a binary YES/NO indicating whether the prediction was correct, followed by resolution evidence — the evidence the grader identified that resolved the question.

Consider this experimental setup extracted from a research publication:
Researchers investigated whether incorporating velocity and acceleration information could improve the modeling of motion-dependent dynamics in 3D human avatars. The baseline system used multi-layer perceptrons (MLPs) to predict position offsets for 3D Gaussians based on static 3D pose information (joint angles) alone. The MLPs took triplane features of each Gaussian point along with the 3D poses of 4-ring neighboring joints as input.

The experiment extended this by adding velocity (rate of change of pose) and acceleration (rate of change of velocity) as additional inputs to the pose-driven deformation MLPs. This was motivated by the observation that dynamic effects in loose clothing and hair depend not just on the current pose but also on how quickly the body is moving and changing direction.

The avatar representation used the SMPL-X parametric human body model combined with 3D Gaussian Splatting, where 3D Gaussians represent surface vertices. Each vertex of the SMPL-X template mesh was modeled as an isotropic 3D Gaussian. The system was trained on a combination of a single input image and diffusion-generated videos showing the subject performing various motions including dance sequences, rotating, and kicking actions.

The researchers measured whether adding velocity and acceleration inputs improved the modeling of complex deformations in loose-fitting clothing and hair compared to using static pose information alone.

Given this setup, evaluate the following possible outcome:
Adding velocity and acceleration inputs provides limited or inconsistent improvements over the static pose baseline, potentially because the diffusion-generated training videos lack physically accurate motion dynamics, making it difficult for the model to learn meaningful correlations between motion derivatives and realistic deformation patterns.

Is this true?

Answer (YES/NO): YES